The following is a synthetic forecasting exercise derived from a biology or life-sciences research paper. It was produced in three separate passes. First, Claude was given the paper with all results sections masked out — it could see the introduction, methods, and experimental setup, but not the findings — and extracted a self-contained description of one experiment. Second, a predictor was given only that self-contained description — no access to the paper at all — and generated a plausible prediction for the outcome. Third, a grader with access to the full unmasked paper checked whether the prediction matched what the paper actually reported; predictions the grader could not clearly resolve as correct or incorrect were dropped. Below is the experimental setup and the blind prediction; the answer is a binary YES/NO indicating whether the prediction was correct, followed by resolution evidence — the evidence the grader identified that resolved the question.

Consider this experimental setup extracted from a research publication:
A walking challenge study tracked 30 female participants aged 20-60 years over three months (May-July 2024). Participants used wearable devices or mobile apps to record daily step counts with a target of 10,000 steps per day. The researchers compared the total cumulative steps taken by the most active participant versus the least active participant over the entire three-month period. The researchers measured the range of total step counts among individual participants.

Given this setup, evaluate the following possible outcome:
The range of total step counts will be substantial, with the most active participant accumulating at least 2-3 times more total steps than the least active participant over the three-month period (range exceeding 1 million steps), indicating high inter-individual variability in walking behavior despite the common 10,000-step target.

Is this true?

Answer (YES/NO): NO